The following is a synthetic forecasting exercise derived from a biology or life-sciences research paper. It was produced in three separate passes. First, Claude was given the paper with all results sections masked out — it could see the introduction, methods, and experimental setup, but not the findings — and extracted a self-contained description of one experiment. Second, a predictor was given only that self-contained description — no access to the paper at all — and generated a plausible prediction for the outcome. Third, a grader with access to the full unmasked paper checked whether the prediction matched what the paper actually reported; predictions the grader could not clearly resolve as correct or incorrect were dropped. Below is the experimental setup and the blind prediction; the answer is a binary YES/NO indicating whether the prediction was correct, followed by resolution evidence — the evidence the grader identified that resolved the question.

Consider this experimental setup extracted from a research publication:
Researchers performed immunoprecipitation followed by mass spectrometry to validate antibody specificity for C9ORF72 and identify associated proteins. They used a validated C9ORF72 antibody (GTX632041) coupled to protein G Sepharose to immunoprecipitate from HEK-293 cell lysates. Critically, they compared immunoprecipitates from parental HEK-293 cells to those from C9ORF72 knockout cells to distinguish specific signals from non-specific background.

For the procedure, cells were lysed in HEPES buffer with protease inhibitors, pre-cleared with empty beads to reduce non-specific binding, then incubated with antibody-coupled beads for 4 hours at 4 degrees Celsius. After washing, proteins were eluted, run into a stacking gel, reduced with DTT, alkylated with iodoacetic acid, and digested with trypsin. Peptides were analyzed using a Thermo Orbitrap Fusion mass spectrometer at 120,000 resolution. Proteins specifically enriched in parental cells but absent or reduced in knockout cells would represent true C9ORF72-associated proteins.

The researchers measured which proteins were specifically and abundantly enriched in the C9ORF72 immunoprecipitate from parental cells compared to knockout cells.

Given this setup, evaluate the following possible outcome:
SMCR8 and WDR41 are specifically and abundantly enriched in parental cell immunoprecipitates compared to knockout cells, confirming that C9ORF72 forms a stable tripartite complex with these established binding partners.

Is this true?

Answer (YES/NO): YES